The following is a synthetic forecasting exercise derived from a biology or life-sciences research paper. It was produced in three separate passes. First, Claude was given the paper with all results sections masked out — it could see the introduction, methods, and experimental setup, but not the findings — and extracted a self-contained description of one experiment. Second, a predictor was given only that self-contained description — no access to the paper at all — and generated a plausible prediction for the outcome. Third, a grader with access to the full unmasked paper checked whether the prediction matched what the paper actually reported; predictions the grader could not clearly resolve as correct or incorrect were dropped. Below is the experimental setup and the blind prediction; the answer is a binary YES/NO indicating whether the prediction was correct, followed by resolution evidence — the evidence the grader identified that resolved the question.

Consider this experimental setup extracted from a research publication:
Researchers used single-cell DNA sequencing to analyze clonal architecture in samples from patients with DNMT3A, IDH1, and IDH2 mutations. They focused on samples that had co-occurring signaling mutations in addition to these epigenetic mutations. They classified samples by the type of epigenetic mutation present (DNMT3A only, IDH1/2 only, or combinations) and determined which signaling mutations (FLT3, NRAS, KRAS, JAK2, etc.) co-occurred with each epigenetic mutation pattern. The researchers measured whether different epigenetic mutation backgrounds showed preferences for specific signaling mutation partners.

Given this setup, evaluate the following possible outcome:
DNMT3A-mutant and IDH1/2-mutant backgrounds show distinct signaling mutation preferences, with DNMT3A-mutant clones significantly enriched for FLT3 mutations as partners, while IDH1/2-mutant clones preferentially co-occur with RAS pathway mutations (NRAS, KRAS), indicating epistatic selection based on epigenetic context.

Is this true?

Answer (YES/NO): NO